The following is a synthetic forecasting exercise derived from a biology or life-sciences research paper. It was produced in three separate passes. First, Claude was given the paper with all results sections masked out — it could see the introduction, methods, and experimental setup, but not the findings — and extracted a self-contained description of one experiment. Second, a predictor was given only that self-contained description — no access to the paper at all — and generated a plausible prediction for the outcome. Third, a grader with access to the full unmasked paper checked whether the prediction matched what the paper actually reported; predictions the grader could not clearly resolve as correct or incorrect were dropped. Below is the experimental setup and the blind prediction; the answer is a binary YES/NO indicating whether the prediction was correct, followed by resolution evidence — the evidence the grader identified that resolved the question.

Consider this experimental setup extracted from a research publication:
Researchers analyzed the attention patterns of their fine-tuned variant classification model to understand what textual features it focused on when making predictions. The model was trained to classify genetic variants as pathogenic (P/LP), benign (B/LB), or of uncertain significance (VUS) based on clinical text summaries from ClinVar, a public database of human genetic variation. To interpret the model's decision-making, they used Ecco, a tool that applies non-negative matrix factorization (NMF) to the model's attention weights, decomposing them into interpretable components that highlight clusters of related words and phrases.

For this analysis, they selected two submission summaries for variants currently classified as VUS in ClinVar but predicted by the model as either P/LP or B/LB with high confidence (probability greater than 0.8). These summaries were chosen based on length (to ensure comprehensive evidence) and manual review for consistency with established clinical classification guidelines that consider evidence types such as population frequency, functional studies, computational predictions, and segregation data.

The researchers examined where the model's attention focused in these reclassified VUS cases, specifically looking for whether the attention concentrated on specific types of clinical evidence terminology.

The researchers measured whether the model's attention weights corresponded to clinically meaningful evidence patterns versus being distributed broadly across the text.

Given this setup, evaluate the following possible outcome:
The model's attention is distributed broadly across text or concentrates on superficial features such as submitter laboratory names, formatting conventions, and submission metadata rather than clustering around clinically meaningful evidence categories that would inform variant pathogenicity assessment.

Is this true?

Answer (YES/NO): NO